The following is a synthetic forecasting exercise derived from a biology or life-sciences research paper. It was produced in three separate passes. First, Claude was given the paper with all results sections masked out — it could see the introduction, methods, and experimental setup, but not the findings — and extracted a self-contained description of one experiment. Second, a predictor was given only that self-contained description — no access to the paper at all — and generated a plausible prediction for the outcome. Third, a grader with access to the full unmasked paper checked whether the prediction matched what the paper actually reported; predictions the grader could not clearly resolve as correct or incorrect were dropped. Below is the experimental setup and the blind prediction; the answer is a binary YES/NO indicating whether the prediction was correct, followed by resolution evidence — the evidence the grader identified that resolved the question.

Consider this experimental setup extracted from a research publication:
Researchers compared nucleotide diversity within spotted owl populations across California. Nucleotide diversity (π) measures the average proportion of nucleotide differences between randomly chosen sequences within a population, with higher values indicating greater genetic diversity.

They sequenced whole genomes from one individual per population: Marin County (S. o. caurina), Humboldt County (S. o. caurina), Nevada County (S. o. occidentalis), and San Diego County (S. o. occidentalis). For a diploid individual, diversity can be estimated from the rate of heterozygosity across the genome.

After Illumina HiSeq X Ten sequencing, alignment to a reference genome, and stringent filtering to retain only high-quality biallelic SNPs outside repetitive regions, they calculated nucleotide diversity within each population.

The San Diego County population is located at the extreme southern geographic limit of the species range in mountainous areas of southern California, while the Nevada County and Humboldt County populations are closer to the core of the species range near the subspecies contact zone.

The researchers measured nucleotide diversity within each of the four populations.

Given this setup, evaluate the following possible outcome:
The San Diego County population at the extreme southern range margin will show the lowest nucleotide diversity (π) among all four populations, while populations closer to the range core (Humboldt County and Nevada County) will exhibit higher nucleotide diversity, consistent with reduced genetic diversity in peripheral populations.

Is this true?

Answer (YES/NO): YES